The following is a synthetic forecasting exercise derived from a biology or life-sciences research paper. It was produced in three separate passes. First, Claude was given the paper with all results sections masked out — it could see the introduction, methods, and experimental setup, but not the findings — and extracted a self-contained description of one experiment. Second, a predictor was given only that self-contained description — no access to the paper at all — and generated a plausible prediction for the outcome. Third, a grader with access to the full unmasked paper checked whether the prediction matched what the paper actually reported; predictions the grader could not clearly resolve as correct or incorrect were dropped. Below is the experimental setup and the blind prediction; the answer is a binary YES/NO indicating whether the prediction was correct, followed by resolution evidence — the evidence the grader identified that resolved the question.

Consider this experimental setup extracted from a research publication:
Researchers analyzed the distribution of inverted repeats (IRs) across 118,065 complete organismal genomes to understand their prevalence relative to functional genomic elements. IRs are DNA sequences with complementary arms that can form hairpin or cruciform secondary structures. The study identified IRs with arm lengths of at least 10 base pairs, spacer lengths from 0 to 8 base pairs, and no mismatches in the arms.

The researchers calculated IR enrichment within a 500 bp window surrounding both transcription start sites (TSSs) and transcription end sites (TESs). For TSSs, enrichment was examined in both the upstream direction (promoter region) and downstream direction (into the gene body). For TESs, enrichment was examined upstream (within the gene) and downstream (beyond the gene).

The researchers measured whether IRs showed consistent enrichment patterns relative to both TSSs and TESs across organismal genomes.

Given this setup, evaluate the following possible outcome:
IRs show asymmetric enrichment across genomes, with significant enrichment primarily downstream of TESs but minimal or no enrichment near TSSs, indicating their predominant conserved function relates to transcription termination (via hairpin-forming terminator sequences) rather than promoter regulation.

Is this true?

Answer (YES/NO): NO